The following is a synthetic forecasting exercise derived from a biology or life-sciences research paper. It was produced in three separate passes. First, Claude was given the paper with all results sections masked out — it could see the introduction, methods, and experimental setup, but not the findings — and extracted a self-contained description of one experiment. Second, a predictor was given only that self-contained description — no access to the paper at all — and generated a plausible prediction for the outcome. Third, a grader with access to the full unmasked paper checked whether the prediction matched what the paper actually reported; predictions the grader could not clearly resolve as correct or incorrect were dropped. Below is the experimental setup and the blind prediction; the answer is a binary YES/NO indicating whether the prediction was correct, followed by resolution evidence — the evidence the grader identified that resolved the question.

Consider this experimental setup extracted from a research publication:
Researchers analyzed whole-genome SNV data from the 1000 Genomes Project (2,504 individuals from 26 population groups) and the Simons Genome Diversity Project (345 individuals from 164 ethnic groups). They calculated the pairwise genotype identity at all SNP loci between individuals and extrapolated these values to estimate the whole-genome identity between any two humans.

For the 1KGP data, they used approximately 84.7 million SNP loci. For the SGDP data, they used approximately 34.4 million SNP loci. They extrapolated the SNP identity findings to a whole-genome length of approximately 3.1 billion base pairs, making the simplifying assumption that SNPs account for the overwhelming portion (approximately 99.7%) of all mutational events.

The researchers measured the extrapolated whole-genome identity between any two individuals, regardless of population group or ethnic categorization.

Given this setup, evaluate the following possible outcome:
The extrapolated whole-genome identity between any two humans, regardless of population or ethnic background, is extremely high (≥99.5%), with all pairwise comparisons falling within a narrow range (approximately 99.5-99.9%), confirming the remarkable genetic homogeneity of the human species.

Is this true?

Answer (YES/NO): YES